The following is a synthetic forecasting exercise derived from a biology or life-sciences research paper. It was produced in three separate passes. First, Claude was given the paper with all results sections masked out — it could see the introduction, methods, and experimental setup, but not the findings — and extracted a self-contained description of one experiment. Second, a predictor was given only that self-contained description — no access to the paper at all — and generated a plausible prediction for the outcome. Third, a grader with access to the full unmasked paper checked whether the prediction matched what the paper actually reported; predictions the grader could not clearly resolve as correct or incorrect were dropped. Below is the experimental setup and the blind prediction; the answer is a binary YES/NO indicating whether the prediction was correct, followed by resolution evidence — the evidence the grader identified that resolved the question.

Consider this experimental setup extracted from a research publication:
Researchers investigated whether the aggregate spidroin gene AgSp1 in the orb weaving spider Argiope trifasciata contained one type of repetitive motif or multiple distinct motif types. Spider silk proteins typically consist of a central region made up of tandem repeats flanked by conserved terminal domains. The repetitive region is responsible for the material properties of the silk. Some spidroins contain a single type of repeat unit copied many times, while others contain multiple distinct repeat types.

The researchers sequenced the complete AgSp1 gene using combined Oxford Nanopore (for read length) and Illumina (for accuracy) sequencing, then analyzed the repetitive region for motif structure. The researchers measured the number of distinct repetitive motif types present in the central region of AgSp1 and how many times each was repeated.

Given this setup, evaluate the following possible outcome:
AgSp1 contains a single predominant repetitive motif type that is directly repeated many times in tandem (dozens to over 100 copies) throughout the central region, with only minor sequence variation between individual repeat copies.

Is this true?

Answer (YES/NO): NO